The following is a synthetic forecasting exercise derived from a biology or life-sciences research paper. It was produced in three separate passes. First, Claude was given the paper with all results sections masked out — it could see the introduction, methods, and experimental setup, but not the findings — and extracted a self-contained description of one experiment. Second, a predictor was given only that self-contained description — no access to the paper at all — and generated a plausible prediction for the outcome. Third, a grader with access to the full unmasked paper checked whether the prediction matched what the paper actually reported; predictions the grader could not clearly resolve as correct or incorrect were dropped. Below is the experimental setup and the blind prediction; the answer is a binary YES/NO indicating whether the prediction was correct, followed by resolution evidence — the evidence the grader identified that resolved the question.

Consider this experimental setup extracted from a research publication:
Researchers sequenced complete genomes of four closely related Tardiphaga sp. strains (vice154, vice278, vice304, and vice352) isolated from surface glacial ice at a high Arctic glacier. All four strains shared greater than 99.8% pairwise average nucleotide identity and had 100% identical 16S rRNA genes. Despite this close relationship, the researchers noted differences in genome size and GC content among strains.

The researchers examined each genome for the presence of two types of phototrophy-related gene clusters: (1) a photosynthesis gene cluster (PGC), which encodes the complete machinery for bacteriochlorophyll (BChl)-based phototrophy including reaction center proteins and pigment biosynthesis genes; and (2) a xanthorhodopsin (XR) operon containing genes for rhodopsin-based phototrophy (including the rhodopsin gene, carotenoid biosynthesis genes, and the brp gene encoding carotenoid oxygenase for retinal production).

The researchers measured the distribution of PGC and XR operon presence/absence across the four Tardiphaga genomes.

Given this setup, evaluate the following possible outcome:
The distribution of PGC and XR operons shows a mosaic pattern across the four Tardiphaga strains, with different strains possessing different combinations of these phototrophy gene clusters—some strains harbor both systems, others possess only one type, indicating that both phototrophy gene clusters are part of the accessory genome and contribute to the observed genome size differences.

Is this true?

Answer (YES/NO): NO